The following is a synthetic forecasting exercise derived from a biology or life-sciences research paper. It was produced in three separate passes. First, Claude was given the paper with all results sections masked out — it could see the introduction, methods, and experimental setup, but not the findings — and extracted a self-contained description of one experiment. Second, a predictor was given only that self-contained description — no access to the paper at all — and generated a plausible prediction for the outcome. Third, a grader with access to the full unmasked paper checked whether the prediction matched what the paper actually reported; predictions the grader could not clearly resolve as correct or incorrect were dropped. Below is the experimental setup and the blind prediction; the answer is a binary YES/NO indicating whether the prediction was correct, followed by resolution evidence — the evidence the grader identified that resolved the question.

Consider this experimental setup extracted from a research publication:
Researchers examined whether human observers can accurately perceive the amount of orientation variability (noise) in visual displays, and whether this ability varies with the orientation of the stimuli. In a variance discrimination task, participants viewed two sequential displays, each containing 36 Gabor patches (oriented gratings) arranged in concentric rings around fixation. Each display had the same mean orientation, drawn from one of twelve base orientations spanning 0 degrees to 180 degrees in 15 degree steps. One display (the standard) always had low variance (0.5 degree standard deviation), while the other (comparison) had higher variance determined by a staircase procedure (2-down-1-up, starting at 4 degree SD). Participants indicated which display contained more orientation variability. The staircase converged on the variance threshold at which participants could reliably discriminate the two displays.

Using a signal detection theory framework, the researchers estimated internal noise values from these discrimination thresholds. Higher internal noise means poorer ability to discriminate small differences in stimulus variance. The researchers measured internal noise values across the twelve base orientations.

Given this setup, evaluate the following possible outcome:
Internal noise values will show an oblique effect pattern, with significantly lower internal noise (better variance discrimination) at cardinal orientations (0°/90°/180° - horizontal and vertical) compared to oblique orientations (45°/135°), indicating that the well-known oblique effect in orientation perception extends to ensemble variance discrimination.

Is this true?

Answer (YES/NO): YES